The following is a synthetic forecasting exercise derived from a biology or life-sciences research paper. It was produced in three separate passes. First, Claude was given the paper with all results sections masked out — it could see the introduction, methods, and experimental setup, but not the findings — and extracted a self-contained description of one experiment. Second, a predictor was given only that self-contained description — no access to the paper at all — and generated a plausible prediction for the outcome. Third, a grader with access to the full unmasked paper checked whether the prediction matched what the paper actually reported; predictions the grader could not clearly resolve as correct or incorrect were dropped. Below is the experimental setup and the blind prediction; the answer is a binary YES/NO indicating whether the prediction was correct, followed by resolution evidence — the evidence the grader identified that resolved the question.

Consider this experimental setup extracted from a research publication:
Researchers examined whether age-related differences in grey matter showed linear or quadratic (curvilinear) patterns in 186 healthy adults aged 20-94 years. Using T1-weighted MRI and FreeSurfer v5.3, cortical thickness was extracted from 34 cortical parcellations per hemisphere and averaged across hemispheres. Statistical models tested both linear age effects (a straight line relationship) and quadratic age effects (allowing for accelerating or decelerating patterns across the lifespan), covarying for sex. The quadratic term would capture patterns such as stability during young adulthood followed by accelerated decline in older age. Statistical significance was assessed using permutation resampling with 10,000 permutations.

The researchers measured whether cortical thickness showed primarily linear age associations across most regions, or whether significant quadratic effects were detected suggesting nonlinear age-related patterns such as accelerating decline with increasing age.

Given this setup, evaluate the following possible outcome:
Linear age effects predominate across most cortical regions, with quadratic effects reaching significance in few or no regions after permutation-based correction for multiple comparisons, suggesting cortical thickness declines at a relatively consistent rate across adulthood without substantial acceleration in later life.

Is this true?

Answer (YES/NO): NO